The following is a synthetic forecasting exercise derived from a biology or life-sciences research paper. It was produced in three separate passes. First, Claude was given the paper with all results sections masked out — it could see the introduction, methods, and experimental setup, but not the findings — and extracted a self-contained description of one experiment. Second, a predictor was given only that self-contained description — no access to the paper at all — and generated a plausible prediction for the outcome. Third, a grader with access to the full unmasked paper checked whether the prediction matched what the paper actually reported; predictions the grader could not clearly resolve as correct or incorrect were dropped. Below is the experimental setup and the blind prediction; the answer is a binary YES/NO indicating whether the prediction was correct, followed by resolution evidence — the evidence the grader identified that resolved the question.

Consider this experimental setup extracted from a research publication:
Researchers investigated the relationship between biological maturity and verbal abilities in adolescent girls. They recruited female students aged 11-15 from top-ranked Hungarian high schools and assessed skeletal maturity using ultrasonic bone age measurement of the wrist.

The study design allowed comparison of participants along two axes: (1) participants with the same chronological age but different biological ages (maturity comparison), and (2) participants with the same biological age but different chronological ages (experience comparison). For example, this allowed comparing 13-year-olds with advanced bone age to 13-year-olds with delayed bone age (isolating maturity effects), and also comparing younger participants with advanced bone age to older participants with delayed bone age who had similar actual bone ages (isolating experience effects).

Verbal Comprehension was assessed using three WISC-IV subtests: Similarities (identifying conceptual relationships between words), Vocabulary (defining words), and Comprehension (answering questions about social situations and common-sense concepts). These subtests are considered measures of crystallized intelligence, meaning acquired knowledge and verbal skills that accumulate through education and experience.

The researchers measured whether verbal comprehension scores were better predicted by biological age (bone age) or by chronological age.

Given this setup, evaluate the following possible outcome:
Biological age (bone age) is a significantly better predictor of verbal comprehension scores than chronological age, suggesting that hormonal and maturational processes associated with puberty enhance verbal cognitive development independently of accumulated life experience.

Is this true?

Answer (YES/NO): NO